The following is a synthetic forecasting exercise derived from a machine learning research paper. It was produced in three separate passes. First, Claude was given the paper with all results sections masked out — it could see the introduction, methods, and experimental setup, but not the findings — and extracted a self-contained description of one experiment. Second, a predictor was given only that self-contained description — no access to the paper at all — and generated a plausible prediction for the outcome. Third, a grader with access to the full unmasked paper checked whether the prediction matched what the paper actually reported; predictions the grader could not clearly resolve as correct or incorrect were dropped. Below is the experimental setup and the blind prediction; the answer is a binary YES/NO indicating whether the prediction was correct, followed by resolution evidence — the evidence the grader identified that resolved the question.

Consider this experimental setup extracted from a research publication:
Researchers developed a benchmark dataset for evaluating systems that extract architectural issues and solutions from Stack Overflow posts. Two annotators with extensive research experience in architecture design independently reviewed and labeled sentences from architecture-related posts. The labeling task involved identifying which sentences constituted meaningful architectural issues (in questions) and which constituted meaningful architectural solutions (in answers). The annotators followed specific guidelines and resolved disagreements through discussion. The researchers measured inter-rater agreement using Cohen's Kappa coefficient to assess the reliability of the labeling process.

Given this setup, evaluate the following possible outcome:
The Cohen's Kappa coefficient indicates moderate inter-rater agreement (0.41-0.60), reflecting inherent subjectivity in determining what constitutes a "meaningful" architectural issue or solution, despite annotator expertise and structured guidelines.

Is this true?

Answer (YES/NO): NO